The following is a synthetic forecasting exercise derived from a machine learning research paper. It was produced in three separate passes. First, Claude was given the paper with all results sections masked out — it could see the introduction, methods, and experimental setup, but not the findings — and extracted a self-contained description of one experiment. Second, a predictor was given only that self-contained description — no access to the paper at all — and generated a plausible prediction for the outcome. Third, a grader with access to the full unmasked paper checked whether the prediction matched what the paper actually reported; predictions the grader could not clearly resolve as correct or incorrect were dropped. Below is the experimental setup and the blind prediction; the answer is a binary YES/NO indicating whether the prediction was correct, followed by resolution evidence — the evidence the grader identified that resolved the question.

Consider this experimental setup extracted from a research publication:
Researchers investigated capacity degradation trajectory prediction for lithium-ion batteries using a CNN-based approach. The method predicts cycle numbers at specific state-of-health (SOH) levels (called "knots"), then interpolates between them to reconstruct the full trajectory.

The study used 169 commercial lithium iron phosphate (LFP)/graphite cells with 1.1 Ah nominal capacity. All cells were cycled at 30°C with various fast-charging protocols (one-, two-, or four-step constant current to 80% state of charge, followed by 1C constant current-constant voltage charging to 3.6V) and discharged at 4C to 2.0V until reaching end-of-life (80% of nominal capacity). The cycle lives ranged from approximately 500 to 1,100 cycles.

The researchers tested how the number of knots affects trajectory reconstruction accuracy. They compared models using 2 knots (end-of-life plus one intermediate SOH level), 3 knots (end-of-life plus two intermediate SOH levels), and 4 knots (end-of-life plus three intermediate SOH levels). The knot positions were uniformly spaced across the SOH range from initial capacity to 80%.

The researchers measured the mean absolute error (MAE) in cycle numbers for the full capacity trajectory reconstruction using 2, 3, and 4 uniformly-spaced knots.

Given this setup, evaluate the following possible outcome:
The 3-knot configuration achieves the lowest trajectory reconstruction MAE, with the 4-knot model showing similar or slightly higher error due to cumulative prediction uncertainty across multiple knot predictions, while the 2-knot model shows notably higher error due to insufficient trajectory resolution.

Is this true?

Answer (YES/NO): NO